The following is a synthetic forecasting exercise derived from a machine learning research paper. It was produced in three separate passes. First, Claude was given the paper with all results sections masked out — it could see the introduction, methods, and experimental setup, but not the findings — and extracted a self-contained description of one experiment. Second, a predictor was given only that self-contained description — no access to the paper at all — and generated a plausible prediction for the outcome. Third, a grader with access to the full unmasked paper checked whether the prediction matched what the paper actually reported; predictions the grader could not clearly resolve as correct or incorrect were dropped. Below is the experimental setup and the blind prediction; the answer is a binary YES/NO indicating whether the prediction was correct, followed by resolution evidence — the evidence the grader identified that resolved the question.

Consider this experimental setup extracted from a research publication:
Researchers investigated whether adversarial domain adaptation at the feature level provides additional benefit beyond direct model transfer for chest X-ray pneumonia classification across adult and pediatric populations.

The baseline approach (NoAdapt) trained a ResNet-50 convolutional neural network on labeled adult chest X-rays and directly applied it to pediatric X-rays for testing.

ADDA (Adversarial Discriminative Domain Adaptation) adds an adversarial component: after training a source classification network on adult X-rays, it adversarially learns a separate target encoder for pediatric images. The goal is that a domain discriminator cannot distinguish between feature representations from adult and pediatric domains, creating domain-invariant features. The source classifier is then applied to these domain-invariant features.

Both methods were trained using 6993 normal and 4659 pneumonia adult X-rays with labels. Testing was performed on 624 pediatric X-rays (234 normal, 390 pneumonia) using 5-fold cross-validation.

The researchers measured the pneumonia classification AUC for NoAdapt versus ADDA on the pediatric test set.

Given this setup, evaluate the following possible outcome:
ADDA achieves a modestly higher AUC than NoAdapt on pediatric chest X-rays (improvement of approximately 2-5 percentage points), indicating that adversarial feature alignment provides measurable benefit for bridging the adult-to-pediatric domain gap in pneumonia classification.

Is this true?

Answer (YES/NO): YES